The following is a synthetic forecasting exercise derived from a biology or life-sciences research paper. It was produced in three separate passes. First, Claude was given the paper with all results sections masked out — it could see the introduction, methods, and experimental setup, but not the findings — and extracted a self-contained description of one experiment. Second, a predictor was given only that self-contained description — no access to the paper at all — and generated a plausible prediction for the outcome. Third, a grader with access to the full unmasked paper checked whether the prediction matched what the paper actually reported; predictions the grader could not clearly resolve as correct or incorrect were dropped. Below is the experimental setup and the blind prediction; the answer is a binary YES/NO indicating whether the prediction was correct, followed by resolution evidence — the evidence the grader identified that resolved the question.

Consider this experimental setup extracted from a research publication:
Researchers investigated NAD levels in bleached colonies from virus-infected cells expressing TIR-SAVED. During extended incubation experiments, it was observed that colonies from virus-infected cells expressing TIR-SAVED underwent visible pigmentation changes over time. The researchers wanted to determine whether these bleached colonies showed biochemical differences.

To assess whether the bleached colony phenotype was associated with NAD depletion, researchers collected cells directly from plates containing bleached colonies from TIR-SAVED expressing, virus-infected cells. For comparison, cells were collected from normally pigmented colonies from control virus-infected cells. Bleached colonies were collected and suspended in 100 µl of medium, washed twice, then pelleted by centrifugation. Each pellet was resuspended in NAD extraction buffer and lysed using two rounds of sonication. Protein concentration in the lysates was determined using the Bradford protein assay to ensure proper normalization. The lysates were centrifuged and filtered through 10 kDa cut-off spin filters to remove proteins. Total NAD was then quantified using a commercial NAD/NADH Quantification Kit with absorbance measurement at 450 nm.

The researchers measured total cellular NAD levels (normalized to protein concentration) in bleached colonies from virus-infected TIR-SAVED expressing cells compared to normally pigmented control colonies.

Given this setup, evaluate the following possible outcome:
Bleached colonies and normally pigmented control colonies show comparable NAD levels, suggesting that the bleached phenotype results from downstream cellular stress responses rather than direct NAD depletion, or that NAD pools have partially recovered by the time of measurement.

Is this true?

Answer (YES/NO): NO